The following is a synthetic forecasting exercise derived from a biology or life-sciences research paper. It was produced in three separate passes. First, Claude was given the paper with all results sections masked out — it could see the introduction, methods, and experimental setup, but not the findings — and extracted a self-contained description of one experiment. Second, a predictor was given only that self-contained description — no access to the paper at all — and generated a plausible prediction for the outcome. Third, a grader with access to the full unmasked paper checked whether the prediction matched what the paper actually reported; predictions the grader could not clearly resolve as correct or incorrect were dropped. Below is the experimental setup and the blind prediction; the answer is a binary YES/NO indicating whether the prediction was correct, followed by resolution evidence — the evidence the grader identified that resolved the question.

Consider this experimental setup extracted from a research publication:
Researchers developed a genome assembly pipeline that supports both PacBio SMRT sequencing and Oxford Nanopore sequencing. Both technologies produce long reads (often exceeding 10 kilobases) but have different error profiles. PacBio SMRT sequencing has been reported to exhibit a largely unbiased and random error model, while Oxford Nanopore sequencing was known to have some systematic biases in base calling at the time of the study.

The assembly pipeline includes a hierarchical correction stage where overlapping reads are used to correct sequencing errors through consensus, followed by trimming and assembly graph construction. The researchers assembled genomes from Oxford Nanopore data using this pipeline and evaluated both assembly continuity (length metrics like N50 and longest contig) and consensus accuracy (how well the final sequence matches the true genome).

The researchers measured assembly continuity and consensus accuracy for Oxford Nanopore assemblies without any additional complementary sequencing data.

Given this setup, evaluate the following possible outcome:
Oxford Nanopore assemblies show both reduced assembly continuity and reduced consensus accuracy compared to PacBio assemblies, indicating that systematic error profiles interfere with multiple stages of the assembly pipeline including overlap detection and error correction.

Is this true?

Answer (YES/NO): NO